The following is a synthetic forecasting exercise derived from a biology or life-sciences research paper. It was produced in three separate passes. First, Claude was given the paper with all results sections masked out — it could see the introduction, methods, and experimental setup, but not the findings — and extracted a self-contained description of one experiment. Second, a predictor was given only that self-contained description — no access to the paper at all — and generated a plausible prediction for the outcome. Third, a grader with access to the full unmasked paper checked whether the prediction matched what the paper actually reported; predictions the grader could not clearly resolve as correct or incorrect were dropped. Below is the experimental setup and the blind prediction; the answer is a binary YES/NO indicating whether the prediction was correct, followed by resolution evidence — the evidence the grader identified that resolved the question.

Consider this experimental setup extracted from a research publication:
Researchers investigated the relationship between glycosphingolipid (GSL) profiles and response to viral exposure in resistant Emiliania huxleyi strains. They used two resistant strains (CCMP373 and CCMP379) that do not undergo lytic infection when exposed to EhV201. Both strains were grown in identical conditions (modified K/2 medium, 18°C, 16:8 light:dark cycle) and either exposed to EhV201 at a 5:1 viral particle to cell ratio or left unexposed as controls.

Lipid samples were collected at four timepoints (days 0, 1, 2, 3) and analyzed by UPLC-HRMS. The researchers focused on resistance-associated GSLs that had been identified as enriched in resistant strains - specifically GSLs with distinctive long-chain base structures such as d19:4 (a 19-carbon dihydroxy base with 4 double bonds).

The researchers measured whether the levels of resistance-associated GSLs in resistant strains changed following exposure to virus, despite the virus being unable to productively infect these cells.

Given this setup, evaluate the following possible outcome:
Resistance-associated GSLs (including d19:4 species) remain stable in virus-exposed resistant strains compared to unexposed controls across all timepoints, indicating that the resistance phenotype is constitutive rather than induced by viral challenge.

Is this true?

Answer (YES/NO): YES